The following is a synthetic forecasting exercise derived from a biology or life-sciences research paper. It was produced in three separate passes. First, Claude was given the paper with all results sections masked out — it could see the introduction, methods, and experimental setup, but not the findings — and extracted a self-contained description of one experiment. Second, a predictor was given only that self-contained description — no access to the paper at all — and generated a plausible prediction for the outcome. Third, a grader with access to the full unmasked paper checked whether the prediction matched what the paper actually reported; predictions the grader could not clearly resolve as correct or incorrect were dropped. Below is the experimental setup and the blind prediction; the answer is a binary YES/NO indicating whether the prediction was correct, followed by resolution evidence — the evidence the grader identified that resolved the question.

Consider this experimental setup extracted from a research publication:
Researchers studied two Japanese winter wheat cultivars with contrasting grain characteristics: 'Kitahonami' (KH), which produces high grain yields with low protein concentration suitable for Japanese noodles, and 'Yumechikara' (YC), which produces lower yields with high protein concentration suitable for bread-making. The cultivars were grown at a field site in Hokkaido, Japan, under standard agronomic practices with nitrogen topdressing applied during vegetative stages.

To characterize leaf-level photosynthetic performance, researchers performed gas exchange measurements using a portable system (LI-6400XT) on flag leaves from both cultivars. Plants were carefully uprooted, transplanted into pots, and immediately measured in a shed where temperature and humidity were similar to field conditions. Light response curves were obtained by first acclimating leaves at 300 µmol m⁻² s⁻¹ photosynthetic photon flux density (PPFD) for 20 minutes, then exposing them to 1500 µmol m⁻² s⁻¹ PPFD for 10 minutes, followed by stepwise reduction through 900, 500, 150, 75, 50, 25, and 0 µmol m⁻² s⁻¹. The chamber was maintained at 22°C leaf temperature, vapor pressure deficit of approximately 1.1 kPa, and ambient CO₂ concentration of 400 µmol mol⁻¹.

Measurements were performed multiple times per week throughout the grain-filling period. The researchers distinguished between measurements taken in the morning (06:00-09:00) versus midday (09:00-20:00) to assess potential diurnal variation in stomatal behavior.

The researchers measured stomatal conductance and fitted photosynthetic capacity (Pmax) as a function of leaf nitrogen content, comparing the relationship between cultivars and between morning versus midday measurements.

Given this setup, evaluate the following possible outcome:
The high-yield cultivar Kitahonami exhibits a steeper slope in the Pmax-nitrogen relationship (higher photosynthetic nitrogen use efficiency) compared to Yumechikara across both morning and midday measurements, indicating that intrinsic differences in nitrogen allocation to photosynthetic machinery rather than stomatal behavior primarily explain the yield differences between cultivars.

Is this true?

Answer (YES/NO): NO